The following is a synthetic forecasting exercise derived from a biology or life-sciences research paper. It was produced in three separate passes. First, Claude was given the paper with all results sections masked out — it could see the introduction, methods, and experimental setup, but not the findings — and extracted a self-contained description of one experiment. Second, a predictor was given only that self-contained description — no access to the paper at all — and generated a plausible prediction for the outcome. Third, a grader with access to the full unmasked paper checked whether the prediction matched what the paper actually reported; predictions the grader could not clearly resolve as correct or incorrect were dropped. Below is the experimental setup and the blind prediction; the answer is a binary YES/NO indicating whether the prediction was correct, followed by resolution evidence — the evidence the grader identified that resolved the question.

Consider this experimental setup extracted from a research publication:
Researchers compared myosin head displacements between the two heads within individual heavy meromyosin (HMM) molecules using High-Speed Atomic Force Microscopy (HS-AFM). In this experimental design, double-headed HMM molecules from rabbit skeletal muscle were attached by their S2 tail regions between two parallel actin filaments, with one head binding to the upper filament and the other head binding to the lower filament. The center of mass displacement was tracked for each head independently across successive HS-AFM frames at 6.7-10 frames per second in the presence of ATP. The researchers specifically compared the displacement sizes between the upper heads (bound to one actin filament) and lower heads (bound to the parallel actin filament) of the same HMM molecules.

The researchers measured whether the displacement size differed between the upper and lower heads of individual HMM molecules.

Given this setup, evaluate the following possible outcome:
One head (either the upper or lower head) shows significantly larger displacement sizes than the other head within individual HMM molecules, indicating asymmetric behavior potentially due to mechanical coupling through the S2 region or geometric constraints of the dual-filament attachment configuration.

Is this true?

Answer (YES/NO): NO